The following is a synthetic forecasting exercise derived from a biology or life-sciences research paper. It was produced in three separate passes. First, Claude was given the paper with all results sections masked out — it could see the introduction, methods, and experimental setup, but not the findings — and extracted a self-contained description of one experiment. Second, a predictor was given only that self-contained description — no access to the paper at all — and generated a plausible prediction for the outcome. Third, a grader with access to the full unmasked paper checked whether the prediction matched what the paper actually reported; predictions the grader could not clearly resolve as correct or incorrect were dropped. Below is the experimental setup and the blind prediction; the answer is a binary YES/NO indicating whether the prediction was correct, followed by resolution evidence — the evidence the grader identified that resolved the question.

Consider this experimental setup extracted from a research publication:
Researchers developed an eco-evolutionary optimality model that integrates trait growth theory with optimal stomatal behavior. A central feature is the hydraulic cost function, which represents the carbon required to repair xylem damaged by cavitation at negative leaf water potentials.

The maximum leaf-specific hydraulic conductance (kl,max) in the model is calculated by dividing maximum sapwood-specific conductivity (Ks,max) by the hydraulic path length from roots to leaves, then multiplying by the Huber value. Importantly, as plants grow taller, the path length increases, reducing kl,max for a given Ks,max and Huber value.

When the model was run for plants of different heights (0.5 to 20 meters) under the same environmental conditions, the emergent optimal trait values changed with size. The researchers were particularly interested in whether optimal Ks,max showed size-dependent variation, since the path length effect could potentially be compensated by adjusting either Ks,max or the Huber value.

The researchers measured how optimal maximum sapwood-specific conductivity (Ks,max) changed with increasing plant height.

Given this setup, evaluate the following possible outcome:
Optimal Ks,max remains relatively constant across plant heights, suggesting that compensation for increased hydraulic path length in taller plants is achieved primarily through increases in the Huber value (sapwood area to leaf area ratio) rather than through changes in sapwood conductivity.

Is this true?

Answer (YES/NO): NO